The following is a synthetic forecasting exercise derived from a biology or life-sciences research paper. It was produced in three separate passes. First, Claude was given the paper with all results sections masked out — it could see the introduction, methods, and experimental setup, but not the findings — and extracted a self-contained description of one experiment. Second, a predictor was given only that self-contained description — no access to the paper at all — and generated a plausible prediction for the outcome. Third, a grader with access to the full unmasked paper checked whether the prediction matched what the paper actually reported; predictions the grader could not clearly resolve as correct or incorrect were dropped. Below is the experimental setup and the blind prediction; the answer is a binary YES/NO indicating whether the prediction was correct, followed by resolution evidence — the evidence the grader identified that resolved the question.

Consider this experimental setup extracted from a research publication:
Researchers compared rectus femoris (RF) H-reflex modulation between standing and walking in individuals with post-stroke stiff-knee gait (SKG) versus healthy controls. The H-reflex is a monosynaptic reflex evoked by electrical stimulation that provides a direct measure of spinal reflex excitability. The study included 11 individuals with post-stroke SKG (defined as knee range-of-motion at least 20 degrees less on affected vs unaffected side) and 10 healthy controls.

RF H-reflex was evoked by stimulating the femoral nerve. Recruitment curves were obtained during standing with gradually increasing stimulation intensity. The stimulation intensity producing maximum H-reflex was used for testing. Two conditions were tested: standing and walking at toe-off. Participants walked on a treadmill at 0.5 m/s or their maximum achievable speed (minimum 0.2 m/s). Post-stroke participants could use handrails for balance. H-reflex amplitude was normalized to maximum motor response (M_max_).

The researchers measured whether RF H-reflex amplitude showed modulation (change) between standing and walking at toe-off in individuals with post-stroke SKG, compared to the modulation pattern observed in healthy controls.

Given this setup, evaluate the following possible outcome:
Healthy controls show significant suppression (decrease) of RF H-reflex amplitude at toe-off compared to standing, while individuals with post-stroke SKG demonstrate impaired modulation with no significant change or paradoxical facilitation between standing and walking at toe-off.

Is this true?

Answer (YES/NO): YES